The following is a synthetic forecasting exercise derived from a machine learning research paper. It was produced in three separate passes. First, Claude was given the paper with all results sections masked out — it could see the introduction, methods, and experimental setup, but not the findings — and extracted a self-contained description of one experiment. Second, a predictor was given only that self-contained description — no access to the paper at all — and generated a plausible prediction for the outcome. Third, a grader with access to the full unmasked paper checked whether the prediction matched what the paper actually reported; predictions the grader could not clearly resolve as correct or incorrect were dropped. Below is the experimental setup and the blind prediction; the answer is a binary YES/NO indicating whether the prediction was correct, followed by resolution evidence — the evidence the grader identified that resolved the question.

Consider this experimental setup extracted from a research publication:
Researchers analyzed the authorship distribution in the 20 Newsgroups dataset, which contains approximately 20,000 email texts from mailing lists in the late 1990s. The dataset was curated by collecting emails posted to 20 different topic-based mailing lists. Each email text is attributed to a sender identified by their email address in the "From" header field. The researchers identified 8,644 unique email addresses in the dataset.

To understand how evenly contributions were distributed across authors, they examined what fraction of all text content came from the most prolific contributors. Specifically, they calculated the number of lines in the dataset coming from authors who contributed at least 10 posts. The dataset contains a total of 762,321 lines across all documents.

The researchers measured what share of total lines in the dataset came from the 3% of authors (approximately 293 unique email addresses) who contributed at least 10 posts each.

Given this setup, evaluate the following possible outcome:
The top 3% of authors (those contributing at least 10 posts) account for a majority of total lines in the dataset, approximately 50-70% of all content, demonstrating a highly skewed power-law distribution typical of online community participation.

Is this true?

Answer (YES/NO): NO